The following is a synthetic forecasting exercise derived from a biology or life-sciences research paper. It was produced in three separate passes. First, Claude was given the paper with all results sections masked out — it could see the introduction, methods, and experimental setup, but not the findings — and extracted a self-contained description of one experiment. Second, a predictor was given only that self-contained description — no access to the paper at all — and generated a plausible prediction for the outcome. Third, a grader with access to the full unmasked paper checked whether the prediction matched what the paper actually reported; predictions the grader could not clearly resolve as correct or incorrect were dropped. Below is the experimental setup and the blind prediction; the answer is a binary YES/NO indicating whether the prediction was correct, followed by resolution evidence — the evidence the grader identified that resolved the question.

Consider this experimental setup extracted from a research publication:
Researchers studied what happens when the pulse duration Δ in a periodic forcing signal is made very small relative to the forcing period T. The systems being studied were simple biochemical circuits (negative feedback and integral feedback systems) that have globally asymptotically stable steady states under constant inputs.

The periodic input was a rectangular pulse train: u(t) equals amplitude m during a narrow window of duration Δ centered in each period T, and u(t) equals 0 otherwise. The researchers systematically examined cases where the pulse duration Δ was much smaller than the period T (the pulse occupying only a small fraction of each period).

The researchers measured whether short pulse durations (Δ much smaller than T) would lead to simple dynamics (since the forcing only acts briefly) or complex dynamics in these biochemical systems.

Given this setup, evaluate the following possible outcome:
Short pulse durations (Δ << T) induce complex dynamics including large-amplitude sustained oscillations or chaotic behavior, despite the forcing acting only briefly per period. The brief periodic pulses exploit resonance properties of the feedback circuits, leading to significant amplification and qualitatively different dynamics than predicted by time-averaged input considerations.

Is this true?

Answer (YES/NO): YES